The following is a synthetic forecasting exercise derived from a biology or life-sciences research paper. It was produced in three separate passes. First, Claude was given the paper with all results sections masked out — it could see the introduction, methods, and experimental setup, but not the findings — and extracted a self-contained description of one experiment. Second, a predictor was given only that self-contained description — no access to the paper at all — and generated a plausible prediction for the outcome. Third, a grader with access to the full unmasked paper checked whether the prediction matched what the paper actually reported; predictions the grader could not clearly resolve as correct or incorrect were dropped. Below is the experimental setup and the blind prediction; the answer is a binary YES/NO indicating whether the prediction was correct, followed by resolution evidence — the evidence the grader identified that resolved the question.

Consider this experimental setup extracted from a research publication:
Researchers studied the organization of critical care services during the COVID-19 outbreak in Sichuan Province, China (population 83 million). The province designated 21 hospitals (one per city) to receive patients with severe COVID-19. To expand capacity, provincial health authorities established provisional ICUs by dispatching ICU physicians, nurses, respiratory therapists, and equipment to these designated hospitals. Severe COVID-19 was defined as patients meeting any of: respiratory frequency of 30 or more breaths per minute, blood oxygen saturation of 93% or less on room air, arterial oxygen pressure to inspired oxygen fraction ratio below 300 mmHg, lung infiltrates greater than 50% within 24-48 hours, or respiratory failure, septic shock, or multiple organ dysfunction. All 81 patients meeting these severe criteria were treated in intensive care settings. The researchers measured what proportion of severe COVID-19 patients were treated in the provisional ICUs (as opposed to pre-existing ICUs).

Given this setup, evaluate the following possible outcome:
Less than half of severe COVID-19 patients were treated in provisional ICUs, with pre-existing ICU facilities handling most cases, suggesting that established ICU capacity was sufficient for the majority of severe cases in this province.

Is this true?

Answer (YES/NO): NO